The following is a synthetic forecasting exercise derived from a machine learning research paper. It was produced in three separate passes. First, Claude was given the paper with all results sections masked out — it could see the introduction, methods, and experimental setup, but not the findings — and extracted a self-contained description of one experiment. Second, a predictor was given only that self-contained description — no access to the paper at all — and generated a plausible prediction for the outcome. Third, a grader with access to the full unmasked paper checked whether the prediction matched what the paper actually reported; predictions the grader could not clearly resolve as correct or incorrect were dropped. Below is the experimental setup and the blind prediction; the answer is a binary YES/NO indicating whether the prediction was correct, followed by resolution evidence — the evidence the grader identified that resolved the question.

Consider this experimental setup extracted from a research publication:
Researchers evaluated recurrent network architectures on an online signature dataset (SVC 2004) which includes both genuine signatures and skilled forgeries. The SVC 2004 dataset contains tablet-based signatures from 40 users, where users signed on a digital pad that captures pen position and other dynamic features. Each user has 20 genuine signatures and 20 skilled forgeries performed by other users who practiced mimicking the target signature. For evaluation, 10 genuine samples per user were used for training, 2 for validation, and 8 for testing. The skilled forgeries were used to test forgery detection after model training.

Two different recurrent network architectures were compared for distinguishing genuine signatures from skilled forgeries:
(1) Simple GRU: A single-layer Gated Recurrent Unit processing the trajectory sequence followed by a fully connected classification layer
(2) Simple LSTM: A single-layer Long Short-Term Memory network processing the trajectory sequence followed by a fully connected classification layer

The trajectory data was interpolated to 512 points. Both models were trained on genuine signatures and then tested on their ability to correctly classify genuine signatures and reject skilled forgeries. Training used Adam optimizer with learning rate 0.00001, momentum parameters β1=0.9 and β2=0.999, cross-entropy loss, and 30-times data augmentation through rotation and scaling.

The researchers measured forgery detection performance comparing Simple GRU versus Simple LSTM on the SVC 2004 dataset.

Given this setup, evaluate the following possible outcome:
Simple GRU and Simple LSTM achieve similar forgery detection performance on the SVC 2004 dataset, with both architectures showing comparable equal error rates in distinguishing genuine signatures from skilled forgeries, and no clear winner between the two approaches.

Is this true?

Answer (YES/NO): NO